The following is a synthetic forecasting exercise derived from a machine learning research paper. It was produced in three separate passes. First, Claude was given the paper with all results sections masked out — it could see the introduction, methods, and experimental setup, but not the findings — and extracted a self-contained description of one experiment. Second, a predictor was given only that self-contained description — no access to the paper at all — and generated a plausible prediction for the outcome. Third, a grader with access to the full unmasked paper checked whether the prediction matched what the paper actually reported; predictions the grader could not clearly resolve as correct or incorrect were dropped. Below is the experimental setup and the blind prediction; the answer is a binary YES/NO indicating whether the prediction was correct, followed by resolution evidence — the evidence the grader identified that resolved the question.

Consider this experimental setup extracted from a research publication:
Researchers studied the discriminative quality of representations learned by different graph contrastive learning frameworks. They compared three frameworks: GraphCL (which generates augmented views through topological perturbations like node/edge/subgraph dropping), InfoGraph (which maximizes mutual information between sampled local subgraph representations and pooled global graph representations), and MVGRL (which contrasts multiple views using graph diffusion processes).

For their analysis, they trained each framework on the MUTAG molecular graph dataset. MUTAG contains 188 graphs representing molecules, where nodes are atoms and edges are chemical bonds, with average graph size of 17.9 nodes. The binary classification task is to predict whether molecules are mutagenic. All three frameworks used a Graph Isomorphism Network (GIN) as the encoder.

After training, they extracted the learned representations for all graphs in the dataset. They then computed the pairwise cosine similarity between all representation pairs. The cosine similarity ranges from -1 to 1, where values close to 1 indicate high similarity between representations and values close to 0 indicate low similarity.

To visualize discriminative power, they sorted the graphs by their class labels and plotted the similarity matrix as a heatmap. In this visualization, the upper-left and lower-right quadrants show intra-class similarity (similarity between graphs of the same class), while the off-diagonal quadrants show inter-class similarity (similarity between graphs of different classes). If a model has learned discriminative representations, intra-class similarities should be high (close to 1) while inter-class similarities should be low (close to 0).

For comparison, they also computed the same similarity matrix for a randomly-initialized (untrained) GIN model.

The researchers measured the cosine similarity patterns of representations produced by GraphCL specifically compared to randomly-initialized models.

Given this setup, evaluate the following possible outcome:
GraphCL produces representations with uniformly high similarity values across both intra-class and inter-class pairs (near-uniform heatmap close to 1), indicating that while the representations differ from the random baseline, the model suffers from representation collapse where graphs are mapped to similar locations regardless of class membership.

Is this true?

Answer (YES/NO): NO